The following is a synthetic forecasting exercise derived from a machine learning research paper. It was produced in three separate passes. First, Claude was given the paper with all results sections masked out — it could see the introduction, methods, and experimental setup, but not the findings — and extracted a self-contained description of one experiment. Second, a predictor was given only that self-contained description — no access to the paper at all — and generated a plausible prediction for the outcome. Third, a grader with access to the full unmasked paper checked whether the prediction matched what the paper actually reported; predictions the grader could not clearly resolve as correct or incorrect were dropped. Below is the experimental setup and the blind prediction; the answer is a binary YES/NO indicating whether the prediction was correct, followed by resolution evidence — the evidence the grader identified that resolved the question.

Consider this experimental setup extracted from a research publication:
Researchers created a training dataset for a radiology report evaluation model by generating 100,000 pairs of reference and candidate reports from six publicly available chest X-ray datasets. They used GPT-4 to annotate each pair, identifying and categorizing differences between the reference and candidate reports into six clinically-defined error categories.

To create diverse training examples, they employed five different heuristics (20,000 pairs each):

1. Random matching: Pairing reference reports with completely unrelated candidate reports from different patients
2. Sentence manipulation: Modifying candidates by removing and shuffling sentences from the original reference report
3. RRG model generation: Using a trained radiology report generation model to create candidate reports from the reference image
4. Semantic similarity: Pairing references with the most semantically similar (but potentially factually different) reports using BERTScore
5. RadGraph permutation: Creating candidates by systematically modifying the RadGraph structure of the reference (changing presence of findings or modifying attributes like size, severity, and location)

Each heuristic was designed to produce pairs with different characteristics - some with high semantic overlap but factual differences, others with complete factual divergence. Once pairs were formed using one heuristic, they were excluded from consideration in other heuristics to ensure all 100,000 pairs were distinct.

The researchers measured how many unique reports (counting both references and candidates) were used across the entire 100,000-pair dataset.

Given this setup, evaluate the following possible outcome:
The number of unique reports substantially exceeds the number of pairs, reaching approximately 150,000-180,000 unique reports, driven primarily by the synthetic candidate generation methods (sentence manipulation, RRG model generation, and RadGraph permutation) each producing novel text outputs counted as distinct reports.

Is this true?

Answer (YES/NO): YES